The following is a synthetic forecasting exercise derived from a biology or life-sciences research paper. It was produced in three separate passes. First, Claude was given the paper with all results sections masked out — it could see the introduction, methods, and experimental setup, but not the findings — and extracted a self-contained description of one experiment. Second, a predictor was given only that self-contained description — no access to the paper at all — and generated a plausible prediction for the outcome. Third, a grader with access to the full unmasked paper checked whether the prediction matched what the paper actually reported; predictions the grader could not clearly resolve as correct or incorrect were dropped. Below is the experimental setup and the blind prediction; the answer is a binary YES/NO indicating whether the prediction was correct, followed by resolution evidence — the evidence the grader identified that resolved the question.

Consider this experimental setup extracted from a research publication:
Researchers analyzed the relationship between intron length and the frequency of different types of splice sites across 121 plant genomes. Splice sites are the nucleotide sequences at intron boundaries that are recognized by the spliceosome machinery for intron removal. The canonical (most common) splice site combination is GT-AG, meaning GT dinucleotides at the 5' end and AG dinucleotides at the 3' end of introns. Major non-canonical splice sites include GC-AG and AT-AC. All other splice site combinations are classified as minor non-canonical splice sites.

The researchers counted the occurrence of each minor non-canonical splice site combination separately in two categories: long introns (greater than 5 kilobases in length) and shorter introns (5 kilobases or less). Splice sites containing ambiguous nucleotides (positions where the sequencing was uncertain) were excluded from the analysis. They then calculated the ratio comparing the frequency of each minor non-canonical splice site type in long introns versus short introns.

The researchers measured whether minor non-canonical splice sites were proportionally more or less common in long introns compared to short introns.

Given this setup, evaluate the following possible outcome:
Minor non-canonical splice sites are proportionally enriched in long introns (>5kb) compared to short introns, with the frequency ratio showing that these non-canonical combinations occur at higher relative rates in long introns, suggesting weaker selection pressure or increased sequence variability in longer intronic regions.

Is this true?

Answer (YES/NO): YES